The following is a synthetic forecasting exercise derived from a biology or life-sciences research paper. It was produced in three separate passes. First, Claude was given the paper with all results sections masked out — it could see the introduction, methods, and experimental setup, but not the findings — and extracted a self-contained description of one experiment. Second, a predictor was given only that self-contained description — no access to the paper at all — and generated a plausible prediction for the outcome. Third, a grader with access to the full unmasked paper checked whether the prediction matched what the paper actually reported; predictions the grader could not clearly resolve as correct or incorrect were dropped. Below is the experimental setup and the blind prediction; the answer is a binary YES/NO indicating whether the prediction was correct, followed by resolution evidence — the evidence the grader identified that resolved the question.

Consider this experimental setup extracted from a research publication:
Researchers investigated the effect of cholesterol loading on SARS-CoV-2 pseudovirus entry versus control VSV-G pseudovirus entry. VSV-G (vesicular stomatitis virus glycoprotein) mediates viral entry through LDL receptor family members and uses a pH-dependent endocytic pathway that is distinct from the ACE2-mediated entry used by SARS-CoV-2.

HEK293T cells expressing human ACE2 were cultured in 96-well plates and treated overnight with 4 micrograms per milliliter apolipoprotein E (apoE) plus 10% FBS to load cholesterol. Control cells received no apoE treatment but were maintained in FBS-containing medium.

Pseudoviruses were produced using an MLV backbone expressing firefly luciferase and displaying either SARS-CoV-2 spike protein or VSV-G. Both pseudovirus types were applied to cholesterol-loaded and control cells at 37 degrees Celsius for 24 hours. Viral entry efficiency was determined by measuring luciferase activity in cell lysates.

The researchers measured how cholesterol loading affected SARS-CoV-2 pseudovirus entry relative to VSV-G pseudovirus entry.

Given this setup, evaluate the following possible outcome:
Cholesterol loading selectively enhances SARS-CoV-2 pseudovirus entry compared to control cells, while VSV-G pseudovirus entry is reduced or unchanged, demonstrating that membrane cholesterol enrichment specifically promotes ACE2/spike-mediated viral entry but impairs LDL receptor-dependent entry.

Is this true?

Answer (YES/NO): NO